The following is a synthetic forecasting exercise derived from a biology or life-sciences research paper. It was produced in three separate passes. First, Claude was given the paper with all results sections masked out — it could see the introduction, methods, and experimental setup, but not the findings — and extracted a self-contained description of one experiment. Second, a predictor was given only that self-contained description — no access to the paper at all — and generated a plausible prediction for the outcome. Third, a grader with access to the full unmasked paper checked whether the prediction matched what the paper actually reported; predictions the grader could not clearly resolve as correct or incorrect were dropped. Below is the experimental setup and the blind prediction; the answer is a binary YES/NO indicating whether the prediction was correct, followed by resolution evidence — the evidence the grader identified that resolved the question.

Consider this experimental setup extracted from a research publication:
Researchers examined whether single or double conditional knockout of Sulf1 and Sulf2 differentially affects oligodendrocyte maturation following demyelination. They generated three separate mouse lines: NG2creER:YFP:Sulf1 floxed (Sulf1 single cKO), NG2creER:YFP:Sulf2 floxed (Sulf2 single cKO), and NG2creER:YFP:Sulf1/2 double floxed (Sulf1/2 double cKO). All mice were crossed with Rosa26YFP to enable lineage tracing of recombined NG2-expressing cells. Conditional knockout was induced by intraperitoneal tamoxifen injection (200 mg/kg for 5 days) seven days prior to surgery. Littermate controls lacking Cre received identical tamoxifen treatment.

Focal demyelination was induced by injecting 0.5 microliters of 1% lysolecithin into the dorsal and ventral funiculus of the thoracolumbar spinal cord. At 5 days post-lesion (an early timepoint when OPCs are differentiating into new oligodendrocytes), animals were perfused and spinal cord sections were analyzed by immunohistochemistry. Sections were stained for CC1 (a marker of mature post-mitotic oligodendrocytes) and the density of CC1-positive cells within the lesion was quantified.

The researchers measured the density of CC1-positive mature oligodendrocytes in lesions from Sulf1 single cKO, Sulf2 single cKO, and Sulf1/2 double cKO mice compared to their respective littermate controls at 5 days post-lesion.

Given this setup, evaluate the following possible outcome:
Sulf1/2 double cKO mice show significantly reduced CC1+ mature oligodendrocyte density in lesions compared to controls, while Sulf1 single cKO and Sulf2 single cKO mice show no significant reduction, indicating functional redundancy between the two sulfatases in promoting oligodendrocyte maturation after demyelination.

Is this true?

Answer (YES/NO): NO